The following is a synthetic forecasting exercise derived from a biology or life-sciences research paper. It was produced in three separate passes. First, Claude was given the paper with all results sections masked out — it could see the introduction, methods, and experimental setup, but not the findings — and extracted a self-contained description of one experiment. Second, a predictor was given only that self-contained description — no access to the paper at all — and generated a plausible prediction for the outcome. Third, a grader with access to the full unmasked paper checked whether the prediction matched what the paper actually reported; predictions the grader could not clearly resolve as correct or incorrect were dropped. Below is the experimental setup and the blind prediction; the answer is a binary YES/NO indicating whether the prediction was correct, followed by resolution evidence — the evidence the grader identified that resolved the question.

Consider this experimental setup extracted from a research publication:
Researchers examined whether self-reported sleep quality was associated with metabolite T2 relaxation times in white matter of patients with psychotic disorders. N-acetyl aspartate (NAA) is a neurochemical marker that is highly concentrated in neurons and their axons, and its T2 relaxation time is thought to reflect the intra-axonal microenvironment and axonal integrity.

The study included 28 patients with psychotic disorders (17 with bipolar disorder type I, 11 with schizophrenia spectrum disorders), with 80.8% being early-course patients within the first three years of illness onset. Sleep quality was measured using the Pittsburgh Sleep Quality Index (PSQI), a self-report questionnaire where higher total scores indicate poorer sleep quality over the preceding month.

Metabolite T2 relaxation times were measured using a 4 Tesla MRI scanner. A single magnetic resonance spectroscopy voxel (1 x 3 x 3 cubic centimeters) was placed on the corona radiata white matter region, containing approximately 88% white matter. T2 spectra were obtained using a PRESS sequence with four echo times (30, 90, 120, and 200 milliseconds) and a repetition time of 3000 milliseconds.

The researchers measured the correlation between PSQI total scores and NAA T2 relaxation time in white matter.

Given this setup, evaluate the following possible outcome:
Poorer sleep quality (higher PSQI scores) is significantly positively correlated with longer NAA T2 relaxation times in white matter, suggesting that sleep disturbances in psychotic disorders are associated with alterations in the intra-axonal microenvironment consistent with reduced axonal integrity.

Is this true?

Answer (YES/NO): NO